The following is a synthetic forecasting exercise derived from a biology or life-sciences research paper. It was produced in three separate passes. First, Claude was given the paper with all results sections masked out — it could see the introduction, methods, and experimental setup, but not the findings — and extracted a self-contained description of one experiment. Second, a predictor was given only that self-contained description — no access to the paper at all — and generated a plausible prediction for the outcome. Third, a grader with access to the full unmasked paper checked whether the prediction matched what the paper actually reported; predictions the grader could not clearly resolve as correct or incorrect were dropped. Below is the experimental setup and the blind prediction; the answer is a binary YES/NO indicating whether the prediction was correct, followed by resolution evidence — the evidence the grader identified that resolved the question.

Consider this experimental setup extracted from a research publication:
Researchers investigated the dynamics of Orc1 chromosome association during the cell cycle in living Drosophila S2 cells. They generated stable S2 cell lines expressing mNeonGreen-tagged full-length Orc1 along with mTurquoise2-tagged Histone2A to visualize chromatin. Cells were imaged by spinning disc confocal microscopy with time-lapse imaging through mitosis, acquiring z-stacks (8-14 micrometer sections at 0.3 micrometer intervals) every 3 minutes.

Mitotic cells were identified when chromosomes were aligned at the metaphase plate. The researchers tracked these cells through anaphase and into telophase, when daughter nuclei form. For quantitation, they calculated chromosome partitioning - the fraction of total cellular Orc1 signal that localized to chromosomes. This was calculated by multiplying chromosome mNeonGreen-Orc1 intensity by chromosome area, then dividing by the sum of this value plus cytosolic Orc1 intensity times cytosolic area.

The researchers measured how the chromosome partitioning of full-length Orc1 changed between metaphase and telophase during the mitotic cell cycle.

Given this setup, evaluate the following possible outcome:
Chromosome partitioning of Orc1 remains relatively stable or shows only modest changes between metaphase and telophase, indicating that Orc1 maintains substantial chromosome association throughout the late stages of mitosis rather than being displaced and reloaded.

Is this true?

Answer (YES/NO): NO